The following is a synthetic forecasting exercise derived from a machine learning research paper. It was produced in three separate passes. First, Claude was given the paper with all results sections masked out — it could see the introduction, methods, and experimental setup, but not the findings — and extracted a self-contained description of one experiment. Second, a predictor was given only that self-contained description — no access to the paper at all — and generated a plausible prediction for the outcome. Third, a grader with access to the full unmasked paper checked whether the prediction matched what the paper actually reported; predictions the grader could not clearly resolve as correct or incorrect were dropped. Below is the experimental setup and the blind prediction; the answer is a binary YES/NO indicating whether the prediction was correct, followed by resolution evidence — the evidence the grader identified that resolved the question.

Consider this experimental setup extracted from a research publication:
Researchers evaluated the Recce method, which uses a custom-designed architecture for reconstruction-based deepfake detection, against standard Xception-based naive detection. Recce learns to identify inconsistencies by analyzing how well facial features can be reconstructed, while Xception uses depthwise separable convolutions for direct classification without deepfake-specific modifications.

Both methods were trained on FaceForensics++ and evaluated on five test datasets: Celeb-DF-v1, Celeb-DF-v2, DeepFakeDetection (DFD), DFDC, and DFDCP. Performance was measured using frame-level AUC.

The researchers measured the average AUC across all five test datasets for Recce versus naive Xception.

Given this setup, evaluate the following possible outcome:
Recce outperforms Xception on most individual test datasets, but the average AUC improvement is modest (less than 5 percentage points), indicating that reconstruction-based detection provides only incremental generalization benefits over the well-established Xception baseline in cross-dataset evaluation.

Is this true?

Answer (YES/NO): NO